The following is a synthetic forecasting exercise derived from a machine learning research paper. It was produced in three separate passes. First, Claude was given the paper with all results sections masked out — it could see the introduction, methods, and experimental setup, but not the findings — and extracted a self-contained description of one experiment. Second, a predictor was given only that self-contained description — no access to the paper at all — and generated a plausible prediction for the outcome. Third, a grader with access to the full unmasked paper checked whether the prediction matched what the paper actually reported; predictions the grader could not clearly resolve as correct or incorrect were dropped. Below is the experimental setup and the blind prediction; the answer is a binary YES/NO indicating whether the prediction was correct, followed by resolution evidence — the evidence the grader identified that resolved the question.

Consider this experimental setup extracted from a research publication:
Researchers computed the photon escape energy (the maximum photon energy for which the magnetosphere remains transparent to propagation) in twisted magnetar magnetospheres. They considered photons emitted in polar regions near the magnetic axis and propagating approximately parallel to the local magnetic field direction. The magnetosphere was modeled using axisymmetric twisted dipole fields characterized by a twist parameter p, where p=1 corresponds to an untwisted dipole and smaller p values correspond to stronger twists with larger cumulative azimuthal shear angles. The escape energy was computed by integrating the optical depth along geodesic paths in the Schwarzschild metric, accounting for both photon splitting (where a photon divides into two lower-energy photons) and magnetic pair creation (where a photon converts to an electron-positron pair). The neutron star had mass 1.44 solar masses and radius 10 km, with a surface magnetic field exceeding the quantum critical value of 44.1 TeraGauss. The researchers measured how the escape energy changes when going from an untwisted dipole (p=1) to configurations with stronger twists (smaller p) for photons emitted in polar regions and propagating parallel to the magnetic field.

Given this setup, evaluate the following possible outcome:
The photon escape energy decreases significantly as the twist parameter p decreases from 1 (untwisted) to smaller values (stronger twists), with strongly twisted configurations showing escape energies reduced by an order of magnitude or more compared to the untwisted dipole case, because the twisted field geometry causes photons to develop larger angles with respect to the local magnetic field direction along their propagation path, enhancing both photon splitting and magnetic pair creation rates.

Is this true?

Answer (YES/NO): NO